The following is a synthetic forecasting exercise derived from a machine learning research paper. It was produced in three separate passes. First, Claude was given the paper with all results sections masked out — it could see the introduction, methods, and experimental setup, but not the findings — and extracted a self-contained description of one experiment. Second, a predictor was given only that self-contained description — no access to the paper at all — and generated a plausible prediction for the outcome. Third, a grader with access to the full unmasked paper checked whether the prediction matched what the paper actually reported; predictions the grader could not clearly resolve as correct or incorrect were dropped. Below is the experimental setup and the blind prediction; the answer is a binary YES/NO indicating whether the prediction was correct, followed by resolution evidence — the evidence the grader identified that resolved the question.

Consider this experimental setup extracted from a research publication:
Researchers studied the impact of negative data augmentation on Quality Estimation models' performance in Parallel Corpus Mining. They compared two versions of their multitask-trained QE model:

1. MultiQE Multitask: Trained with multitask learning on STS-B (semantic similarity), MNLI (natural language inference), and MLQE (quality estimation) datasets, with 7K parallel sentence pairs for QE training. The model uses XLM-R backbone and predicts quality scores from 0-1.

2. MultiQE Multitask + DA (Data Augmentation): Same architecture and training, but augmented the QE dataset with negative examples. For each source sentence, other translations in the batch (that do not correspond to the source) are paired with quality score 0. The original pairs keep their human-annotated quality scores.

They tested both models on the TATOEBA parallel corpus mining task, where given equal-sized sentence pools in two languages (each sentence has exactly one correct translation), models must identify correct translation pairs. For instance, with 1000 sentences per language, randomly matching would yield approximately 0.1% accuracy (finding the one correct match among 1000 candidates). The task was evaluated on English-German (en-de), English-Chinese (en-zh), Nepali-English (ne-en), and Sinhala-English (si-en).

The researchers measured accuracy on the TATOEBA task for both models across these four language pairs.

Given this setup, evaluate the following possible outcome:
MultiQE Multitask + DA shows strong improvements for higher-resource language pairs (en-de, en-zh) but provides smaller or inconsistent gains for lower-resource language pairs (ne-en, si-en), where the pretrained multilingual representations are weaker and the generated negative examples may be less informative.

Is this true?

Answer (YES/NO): NO